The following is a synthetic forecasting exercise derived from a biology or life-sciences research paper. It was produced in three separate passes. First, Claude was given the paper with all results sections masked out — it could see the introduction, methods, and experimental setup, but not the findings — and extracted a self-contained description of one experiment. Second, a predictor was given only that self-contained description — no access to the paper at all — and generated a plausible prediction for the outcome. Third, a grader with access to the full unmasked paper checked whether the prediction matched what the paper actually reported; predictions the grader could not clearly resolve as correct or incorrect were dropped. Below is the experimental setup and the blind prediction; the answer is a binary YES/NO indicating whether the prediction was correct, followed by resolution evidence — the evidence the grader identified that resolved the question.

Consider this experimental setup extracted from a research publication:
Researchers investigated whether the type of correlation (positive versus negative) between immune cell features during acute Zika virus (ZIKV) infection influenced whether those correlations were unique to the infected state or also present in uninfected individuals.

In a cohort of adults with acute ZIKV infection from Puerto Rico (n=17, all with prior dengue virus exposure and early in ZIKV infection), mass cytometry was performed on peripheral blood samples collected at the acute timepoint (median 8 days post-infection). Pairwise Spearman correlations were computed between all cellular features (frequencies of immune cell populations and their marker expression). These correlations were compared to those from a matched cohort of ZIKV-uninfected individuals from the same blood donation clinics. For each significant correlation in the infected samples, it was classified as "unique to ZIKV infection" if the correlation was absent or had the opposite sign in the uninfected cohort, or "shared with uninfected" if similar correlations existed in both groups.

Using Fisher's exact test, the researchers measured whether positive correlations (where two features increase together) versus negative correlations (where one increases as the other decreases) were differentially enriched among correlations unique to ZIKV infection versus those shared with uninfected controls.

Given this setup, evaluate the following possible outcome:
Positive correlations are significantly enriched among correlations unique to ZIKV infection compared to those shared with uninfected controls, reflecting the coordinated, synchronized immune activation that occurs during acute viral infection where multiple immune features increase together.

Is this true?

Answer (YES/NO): NO